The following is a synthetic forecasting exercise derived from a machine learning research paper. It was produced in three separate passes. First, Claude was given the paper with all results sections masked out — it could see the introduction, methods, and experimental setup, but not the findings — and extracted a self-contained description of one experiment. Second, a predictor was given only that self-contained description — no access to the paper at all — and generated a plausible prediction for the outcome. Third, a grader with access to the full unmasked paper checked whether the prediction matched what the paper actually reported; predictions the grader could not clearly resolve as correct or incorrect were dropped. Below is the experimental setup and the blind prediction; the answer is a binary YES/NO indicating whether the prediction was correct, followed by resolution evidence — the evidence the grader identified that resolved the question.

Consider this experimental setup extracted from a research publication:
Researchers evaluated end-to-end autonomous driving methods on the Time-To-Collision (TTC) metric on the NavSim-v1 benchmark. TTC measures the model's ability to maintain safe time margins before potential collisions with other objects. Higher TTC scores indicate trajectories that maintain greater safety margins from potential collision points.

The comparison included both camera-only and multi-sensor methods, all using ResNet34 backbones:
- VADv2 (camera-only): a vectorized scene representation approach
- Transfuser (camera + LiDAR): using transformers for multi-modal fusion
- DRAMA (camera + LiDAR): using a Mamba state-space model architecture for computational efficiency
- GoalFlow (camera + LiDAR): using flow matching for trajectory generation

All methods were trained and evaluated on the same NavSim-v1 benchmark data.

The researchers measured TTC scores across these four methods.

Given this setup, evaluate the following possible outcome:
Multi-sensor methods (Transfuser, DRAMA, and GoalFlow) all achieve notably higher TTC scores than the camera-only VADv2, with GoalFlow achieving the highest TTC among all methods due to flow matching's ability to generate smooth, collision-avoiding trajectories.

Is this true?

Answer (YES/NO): NO